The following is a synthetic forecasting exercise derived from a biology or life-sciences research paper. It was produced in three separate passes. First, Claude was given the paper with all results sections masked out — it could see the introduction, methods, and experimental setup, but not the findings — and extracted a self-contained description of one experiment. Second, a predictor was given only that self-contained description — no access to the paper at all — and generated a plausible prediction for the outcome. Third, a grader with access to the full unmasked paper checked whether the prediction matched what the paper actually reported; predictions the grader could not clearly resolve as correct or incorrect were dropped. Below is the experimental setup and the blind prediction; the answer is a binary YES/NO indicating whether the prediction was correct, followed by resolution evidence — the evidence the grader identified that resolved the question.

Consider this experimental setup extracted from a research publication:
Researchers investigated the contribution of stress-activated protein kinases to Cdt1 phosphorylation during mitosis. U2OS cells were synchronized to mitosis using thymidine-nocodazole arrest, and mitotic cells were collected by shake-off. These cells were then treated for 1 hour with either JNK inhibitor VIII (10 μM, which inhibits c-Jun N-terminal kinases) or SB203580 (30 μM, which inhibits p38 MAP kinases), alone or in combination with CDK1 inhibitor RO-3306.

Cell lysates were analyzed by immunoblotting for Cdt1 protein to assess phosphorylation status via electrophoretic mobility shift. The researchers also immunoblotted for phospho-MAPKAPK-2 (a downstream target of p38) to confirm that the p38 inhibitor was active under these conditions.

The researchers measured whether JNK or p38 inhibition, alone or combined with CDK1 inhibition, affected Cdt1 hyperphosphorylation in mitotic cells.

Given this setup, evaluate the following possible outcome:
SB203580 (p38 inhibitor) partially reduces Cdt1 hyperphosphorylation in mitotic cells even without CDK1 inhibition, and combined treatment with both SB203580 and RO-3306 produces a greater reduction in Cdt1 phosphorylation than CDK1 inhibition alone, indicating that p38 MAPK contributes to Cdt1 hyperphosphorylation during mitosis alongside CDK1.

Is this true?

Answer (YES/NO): NO